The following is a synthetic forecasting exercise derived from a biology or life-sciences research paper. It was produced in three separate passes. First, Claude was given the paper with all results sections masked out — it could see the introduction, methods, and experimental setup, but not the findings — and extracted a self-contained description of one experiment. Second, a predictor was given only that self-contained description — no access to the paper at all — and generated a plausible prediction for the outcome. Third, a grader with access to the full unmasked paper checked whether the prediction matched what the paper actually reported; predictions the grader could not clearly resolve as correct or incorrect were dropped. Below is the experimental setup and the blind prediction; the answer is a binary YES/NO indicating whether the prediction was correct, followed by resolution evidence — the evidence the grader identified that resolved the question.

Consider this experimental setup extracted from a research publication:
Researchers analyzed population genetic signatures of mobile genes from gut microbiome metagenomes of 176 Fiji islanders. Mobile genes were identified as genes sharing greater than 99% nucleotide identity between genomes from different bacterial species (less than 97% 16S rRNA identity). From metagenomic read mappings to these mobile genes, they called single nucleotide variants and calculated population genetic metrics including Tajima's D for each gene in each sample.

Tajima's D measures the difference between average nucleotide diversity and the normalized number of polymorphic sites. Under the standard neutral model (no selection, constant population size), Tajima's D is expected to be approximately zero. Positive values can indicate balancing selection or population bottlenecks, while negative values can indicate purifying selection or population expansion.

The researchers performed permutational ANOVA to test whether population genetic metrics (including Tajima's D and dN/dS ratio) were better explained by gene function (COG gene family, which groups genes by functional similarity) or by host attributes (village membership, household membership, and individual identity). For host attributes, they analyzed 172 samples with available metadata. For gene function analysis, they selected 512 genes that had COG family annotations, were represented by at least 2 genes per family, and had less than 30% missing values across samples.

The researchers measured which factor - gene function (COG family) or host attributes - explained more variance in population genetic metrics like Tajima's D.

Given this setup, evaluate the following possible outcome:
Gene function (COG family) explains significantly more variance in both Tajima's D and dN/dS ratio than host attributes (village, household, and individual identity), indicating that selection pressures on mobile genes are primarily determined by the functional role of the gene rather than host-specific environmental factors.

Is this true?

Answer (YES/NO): YES